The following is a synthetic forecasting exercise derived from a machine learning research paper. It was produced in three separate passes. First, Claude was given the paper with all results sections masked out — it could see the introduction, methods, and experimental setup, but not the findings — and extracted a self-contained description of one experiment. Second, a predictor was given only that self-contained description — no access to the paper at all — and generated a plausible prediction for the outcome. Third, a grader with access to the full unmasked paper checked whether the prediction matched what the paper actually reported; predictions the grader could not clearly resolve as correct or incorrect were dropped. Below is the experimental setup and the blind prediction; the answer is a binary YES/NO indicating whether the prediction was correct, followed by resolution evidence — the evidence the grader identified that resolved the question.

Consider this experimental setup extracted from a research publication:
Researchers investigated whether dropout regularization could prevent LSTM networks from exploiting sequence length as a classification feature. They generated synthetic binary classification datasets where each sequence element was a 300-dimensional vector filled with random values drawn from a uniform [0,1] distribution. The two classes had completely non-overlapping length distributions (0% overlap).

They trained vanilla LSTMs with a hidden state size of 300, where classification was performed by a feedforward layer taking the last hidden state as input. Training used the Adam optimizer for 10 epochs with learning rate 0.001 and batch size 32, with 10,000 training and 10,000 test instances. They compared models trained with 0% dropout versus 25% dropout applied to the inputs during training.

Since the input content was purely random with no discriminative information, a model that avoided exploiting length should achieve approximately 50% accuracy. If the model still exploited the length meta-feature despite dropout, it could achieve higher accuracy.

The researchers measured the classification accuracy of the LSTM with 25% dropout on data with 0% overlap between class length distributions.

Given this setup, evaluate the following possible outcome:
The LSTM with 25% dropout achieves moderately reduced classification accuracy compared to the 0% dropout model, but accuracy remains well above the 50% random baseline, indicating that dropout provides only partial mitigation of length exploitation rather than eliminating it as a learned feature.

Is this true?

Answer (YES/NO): NO